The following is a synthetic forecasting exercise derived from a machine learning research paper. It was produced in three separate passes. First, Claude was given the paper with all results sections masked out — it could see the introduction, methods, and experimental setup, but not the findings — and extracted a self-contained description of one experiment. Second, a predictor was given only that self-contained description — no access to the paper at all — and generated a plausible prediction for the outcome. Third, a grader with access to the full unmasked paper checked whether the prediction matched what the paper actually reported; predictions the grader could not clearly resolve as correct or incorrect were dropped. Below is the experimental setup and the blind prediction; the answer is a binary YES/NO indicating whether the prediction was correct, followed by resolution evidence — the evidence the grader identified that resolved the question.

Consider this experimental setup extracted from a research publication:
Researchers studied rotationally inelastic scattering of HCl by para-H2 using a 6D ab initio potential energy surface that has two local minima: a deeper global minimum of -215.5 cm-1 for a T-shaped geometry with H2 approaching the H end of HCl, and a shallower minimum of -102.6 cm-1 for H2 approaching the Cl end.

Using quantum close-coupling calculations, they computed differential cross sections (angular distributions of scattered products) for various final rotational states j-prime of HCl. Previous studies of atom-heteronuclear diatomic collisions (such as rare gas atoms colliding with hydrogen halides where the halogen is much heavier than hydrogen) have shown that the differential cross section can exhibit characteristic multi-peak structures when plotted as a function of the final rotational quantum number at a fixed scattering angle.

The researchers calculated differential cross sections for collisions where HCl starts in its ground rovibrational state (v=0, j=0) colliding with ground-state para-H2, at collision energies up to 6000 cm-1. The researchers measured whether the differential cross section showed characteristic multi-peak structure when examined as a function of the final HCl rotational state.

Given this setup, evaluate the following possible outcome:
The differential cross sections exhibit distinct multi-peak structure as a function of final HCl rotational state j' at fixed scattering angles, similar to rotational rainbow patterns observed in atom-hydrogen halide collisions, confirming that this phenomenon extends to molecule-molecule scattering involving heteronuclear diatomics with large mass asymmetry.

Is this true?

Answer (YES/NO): YES